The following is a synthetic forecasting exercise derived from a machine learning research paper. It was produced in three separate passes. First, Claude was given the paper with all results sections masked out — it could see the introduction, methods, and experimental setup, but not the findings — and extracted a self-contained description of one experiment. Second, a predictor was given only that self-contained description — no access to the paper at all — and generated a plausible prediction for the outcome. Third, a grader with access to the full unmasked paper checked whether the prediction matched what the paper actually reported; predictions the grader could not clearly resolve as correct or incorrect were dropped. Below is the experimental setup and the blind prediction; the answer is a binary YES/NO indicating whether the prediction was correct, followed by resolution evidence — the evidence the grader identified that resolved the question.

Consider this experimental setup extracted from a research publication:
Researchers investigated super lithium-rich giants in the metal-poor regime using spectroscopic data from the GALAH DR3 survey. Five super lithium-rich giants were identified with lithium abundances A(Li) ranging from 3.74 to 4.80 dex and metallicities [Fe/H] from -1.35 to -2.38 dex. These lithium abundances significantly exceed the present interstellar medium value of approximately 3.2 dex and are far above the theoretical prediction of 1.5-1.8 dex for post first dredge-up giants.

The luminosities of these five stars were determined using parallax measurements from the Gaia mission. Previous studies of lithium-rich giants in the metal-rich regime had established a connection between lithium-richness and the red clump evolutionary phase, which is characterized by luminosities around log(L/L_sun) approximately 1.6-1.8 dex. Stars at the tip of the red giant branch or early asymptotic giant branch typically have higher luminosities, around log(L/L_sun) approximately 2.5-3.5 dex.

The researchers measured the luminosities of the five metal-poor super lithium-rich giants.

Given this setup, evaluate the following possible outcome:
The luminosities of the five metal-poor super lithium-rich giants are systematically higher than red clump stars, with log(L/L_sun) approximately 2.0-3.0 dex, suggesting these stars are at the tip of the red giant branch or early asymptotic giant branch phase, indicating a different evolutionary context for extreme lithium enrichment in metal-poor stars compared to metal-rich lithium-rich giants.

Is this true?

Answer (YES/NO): NO